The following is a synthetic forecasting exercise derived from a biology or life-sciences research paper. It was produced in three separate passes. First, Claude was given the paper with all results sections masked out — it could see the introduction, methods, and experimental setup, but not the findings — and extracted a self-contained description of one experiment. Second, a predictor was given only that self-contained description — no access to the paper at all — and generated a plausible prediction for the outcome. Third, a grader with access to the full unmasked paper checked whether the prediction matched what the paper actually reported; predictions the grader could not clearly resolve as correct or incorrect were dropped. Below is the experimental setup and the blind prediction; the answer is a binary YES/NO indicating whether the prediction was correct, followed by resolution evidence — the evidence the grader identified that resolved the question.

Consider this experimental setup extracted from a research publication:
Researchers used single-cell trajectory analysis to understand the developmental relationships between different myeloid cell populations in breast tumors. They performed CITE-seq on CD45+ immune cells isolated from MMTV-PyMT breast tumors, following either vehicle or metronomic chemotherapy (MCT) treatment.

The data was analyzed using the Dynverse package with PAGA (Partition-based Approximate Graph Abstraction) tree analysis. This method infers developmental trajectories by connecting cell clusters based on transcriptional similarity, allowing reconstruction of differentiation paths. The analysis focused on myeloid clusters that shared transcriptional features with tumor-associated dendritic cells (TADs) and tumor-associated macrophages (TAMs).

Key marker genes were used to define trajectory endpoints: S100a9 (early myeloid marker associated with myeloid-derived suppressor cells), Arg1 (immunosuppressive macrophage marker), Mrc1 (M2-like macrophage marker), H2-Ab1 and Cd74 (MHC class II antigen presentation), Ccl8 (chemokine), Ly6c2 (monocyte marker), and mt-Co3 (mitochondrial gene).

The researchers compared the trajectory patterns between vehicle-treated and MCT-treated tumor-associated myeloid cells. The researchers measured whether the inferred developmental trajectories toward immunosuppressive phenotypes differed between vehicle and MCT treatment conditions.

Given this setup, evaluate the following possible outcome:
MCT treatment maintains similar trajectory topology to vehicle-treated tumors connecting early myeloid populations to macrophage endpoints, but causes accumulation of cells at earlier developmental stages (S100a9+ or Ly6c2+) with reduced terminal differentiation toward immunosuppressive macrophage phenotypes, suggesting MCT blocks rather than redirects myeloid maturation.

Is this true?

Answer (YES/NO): NO